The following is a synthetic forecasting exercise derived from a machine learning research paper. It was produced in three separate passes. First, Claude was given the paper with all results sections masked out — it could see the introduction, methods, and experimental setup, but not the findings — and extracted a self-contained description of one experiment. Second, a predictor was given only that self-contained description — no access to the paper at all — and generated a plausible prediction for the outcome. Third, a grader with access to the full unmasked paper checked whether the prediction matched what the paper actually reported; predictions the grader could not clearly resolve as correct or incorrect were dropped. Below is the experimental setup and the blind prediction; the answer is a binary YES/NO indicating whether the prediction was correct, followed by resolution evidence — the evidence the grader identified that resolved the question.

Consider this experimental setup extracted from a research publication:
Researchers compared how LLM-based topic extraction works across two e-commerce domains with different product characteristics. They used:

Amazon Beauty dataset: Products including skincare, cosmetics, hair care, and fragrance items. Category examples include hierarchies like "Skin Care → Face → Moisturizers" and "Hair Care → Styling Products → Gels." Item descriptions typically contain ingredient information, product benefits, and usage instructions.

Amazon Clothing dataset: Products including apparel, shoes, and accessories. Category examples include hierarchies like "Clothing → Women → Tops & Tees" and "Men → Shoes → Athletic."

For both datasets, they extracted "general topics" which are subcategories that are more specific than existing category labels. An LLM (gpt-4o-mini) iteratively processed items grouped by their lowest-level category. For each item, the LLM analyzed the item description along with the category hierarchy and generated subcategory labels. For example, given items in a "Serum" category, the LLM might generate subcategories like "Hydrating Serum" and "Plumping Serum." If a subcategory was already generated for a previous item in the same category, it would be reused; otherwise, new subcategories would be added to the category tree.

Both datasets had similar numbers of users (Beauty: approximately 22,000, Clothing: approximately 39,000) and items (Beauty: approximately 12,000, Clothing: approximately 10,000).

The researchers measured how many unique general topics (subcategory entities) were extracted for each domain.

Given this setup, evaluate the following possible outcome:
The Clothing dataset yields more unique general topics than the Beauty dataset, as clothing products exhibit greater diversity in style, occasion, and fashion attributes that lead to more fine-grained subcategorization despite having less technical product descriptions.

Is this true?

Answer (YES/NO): NO